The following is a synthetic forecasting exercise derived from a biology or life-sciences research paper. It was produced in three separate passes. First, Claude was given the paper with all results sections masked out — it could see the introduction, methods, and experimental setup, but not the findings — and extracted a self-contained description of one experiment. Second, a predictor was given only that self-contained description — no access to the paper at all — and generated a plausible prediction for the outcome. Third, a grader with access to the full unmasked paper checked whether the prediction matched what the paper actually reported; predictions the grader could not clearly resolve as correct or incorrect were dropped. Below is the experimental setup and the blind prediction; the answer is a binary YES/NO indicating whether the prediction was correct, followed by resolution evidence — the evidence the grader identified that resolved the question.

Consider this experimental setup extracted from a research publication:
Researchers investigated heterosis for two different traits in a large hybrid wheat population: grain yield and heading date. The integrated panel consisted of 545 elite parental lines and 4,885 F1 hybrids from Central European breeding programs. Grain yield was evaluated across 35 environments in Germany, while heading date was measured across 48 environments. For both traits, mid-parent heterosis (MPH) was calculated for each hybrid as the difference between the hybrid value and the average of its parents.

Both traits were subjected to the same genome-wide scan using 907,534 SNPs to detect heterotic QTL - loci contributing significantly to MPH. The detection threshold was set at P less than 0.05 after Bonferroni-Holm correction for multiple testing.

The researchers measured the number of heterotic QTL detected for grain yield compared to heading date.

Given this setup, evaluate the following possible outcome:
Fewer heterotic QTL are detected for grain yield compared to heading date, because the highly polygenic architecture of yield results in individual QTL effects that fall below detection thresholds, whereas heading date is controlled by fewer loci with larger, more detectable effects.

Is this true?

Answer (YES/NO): NO